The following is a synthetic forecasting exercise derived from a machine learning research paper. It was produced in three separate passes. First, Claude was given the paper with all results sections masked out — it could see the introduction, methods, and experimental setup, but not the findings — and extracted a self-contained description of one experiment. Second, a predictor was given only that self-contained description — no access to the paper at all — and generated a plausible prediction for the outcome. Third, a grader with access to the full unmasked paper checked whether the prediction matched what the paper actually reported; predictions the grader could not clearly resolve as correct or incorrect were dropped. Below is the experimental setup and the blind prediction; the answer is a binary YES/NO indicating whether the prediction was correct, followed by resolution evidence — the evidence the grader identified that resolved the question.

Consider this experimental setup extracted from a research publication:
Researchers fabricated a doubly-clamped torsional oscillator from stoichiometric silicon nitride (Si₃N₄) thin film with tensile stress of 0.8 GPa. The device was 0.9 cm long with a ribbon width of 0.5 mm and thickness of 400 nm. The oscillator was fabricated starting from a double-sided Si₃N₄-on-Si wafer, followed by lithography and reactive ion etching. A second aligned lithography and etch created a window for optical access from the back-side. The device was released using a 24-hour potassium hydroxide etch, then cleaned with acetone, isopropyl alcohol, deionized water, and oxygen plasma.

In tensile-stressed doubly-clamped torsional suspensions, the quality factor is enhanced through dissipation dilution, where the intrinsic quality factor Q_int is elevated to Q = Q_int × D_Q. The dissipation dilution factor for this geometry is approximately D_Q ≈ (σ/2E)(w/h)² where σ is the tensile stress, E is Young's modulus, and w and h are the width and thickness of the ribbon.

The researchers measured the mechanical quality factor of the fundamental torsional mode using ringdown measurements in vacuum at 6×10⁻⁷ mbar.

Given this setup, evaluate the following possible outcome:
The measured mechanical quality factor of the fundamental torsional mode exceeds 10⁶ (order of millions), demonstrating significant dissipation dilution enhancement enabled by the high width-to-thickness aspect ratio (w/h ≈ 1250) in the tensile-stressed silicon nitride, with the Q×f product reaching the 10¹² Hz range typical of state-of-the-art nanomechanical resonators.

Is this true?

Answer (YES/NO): NO